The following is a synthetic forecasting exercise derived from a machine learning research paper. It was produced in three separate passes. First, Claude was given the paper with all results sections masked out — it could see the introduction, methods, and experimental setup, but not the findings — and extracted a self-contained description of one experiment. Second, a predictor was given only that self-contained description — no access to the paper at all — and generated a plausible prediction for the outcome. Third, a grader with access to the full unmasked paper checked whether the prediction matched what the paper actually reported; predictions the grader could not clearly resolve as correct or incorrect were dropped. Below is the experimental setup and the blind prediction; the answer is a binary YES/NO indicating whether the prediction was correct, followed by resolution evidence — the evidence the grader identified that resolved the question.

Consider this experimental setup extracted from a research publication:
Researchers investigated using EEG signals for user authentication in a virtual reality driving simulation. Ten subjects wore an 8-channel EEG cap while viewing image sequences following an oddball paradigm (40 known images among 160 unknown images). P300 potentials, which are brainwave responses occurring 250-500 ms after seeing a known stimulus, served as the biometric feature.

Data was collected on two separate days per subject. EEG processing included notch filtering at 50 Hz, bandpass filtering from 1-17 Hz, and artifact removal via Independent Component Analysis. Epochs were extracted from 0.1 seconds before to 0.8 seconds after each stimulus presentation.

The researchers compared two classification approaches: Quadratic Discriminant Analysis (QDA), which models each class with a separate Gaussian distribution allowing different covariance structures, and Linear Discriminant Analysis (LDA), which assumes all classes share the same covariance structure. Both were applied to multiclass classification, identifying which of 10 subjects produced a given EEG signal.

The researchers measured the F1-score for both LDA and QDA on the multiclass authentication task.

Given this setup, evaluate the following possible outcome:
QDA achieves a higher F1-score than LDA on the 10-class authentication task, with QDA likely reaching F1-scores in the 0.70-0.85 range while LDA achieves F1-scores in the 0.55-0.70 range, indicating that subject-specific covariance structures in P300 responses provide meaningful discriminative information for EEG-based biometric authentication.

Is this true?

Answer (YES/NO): NO